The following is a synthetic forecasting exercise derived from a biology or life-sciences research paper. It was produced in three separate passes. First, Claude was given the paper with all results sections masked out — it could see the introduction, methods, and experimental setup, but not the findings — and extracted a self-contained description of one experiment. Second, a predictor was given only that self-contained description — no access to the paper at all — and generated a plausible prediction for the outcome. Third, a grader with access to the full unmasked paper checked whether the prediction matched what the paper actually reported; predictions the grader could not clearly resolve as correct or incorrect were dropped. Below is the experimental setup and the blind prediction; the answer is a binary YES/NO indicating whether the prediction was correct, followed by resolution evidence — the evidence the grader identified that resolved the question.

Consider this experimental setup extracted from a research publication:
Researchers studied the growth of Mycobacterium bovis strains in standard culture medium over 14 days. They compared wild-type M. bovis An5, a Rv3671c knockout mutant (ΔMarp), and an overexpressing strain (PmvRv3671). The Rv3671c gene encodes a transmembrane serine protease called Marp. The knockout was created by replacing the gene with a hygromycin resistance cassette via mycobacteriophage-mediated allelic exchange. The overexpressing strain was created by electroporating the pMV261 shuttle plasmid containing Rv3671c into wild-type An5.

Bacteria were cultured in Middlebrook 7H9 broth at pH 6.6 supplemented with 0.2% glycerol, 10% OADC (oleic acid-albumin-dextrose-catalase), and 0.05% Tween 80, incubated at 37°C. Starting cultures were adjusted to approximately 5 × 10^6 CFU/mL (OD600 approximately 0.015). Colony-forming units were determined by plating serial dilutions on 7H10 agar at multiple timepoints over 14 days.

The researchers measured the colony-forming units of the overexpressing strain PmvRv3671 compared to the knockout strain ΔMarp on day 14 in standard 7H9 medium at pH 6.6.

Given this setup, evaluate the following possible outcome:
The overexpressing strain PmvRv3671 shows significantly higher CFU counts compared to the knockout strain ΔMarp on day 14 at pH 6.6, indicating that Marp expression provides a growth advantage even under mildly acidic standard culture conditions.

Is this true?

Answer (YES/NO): NO